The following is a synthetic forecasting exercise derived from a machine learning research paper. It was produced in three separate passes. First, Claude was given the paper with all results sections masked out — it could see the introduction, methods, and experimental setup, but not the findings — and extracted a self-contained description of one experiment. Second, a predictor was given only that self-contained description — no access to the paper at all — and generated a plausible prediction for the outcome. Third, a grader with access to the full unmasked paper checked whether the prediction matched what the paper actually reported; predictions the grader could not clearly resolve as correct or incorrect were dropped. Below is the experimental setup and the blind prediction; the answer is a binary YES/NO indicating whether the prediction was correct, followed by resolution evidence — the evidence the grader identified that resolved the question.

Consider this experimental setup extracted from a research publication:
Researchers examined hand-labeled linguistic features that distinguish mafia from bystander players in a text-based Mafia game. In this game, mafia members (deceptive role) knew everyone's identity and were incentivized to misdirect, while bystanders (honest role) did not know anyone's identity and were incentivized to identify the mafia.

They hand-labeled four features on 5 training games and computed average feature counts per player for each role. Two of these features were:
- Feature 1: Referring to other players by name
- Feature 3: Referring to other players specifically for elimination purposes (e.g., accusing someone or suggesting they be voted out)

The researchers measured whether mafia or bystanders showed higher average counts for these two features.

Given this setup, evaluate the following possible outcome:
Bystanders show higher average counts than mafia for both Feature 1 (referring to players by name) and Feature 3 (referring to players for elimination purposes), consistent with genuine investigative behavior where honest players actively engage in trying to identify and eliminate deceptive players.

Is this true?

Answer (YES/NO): NO